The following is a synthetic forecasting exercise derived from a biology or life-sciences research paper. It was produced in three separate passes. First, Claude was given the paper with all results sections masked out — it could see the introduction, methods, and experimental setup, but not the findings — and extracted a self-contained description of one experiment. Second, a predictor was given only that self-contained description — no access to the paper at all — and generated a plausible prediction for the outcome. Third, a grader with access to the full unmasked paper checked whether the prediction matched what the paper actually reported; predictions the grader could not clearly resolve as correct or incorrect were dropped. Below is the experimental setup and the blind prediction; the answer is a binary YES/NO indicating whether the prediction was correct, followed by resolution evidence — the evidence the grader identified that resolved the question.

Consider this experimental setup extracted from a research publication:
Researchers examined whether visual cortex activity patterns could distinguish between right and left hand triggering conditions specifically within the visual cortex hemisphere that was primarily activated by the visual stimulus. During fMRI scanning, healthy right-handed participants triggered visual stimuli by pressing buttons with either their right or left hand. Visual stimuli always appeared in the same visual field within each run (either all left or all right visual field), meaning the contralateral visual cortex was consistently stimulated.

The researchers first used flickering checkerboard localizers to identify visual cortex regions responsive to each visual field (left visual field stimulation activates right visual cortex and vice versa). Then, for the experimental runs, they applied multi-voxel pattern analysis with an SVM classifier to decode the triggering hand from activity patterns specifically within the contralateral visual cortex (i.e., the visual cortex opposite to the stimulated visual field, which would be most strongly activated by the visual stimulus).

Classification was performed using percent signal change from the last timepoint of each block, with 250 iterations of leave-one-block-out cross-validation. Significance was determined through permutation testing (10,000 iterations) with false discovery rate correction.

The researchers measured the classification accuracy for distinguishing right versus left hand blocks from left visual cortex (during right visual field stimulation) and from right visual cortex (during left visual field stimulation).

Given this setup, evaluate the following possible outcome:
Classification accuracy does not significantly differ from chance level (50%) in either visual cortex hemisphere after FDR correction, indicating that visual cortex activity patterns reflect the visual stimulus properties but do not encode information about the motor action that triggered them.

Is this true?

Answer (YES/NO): NO